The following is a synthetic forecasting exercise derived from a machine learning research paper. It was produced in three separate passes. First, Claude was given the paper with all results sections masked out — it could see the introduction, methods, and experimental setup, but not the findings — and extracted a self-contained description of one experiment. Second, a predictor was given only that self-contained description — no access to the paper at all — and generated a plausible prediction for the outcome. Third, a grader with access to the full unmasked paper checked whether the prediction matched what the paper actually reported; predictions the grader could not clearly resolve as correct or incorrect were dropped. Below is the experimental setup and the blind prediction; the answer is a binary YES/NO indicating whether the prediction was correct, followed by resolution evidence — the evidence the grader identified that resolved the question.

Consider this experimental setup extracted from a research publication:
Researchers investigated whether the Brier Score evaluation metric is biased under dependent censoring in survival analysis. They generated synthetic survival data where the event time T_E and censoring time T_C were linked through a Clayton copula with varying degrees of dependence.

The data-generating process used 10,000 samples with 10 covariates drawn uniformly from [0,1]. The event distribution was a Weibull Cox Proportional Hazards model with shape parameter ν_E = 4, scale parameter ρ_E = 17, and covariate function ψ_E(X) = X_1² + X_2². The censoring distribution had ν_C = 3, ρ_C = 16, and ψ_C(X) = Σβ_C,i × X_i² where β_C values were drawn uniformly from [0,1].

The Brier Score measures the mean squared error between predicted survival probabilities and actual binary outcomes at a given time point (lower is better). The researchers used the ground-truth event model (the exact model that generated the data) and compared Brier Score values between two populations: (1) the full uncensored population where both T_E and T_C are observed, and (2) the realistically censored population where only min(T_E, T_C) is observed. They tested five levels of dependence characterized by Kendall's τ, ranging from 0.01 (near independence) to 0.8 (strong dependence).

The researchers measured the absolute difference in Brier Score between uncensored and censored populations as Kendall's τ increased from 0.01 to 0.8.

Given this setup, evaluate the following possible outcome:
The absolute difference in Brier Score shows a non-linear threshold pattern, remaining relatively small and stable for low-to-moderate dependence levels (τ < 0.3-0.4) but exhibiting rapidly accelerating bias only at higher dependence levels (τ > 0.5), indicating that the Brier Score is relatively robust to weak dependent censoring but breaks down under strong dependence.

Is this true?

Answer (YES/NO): NO